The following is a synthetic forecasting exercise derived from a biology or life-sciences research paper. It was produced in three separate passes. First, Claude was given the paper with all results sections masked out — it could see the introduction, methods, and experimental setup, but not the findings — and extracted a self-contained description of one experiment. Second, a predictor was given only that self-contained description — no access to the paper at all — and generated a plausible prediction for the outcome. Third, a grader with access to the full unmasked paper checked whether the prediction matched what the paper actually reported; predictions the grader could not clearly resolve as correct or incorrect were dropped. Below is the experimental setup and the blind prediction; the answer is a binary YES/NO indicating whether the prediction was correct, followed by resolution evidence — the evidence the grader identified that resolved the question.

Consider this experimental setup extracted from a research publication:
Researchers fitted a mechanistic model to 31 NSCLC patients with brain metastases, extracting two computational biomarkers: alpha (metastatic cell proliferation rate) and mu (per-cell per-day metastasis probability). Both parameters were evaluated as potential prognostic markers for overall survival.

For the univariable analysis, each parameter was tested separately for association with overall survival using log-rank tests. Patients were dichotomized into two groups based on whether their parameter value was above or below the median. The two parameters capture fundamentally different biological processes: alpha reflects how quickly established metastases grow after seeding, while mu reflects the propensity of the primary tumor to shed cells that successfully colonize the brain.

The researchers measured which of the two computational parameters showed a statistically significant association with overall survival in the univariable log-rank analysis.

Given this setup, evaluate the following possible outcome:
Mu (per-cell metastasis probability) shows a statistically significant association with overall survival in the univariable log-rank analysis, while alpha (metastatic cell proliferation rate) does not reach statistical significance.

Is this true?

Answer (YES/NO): NO